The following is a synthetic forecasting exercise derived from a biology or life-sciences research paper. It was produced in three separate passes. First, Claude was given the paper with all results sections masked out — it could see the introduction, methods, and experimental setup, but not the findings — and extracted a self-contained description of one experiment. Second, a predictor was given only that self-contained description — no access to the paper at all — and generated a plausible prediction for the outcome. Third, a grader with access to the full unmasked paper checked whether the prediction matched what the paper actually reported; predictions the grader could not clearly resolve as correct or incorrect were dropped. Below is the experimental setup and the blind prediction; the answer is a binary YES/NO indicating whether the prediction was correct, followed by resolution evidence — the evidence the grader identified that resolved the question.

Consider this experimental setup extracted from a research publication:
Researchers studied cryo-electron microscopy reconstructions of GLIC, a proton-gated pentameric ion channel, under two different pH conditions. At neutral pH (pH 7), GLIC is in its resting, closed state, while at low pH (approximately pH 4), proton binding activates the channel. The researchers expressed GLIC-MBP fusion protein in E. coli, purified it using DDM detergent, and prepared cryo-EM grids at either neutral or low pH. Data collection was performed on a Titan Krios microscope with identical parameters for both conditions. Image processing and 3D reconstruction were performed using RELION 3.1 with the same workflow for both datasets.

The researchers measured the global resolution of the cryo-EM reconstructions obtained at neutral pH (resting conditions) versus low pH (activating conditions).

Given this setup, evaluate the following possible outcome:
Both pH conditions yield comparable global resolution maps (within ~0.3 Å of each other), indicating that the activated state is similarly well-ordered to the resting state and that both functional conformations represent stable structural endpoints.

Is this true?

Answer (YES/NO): NO